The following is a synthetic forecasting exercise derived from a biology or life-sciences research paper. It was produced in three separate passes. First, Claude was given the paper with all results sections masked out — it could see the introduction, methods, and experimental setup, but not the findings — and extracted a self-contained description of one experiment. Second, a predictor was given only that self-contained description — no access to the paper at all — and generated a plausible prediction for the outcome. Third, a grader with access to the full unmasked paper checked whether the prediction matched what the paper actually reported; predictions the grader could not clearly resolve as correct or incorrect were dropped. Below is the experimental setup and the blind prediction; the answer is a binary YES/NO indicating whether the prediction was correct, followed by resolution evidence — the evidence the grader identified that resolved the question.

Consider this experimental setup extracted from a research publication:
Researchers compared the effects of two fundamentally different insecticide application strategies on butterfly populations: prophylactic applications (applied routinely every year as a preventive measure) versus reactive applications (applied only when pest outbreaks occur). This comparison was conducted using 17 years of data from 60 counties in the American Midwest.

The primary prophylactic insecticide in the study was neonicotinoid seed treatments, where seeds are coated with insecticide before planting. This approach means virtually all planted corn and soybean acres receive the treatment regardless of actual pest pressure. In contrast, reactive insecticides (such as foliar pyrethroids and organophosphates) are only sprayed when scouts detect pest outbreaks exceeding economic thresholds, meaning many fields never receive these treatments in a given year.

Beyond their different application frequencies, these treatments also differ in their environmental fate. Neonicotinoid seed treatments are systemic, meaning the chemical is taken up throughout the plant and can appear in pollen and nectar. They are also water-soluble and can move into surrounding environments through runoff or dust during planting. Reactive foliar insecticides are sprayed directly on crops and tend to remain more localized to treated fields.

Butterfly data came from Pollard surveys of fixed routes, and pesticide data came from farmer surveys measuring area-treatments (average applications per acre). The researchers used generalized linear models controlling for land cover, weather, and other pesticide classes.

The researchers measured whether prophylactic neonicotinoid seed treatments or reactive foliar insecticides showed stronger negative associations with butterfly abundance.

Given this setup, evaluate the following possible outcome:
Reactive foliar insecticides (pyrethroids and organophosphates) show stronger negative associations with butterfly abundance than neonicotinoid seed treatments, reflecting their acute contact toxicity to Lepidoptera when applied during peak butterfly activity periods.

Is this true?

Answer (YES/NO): NO